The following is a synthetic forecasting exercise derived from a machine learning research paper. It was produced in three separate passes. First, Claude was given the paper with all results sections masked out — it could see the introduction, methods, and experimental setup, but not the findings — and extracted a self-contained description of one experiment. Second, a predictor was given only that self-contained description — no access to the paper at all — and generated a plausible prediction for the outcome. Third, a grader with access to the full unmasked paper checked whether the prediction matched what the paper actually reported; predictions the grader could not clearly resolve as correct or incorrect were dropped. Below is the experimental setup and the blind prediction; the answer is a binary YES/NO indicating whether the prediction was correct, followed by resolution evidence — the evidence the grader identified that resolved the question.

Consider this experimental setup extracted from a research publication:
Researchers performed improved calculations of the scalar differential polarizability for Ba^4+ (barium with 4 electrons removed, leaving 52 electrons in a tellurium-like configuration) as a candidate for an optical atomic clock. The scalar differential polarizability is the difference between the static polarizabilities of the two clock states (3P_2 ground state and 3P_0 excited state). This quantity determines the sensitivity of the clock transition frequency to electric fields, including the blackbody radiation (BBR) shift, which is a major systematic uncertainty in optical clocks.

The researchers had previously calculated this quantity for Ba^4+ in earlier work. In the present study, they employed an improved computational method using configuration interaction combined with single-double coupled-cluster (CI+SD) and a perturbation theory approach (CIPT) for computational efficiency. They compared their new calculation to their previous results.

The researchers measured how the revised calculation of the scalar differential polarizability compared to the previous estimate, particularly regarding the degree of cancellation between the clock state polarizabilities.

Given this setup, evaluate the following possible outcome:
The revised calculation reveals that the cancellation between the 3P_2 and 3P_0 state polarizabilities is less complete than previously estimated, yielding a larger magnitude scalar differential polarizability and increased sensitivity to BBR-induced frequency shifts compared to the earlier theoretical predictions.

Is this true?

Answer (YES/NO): NO